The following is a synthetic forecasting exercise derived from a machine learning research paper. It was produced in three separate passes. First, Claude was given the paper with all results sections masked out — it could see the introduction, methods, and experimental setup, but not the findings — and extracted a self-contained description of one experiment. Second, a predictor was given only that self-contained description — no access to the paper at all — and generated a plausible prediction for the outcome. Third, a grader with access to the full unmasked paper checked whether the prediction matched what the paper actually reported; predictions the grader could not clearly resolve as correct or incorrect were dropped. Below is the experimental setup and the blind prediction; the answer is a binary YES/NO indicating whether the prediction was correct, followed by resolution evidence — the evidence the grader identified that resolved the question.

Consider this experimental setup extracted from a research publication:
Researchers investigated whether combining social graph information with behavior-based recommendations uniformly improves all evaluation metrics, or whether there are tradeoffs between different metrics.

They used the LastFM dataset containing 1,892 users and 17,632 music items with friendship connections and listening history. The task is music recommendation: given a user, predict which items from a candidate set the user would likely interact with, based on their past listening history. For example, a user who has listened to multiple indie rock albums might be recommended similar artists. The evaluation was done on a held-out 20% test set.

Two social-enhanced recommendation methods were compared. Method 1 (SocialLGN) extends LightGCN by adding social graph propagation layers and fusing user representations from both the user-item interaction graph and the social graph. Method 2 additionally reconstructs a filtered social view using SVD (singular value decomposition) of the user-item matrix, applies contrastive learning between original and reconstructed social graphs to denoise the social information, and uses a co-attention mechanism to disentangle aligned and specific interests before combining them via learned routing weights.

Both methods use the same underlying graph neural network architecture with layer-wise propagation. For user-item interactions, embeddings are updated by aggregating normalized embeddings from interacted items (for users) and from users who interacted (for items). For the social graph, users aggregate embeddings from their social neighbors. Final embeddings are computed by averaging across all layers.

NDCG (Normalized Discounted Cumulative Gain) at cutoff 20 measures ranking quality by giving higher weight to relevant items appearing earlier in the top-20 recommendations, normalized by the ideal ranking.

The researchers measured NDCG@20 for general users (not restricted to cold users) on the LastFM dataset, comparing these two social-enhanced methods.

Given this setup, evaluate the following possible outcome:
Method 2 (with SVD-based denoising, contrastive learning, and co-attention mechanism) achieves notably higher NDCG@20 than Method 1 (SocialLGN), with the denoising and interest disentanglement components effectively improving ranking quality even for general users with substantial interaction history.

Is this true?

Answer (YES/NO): NO